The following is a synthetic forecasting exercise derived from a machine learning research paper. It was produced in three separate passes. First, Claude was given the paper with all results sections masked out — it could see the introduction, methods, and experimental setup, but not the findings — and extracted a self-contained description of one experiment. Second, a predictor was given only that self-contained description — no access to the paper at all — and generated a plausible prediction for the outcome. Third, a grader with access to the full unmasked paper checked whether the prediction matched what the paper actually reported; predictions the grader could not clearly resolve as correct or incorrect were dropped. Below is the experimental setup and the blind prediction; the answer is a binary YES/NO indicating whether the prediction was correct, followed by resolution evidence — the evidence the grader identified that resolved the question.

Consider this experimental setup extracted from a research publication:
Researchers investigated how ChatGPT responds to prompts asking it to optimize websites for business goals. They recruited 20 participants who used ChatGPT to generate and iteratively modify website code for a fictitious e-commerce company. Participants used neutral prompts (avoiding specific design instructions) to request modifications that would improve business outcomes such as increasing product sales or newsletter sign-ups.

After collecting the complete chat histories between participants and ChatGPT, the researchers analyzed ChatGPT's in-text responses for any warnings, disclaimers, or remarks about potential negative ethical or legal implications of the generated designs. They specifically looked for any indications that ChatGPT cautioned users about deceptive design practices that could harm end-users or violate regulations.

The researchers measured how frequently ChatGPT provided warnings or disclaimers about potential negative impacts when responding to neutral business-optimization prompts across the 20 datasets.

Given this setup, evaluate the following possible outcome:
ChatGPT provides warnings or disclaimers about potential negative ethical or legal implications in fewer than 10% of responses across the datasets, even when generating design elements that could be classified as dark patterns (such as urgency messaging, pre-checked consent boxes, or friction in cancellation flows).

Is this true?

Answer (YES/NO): YES